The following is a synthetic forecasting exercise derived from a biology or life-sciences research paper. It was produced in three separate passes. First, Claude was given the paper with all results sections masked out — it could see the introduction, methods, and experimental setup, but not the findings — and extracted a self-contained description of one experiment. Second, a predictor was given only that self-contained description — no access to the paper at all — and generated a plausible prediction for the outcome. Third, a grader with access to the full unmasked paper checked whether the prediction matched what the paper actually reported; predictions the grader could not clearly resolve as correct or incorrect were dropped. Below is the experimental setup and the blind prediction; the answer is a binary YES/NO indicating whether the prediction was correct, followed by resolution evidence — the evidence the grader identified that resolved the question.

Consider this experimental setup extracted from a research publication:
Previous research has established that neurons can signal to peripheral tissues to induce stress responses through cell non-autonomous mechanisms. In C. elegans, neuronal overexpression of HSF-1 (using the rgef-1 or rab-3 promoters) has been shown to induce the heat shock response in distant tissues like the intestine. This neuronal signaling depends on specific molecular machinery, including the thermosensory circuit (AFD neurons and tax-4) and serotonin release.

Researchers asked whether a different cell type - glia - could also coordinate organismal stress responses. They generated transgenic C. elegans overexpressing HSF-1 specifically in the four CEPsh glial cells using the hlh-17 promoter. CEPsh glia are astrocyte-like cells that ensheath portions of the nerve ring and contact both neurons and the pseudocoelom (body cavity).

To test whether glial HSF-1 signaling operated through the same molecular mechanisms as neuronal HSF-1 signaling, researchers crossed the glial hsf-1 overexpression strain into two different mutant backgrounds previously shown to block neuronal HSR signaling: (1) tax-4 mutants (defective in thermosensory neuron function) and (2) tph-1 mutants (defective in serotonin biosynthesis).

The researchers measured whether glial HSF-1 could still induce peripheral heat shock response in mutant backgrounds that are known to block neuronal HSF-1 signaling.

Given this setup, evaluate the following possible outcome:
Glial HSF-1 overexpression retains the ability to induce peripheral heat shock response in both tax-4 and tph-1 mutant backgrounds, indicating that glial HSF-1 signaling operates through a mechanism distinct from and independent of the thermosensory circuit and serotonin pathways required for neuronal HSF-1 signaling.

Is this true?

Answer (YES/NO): NO